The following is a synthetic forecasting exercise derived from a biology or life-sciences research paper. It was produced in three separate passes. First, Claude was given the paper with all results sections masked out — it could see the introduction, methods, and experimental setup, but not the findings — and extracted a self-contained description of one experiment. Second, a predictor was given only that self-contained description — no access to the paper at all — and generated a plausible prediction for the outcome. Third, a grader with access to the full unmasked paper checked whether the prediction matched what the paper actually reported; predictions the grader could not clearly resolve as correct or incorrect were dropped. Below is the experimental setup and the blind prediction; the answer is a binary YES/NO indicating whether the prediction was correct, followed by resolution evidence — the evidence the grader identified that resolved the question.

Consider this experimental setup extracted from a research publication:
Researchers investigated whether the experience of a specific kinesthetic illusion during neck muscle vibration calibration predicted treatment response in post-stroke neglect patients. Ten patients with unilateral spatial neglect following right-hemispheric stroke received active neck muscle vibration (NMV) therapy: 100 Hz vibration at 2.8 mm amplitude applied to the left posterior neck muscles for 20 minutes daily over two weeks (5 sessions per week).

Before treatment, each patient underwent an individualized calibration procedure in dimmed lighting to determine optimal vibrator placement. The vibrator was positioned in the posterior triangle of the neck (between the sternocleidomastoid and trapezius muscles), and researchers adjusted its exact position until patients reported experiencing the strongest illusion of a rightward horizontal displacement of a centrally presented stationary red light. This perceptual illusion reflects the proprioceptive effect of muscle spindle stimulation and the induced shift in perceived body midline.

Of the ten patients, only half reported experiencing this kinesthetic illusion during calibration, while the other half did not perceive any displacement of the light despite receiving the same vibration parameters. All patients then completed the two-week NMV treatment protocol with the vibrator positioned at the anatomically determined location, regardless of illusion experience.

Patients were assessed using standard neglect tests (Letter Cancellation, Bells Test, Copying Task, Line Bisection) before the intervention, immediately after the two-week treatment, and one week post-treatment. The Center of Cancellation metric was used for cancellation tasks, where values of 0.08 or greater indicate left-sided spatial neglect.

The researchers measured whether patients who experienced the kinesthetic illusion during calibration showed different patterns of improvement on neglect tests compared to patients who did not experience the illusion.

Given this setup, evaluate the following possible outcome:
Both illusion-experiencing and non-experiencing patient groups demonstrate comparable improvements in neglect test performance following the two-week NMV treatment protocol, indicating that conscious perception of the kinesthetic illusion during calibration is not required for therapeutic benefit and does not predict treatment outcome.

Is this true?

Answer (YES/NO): YES